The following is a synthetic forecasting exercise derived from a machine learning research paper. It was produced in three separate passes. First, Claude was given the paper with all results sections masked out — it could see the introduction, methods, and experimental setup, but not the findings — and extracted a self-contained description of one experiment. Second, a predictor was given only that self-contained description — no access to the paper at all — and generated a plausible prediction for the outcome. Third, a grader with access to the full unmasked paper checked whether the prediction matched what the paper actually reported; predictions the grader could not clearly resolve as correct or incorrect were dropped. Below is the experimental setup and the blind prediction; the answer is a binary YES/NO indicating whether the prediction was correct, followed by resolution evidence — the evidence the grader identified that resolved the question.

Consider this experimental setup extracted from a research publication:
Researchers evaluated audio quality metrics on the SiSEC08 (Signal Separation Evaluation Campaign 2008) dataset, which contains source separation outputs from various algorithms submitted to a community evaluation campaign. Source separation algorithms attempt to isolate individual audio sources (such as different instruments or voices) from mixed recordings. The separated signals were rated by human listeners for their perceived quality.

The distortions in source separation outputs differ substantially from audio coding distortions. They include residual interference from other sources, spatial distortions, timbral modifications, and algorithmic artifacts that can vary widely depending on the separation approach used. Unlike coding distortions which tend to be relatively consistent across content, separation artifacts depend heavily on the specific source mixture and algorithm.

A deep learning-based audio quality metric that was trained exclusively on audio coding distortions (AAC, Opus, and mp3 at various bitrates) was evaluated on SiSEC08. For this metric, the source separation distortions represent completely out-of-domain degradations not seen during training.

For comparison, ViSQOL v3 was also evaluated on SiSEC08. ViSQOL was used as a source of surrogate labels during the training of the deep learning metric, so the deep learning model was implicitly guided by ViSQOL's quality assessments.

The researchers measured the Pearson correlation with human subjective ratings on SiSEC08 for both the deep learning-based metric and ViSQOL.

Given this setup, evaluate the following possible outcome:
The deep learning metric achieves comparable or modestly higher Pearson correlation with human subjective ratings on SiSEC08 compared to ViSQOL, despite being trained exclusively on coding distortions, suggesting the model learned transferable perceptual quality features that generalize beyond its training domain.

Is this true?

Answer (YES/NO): NO